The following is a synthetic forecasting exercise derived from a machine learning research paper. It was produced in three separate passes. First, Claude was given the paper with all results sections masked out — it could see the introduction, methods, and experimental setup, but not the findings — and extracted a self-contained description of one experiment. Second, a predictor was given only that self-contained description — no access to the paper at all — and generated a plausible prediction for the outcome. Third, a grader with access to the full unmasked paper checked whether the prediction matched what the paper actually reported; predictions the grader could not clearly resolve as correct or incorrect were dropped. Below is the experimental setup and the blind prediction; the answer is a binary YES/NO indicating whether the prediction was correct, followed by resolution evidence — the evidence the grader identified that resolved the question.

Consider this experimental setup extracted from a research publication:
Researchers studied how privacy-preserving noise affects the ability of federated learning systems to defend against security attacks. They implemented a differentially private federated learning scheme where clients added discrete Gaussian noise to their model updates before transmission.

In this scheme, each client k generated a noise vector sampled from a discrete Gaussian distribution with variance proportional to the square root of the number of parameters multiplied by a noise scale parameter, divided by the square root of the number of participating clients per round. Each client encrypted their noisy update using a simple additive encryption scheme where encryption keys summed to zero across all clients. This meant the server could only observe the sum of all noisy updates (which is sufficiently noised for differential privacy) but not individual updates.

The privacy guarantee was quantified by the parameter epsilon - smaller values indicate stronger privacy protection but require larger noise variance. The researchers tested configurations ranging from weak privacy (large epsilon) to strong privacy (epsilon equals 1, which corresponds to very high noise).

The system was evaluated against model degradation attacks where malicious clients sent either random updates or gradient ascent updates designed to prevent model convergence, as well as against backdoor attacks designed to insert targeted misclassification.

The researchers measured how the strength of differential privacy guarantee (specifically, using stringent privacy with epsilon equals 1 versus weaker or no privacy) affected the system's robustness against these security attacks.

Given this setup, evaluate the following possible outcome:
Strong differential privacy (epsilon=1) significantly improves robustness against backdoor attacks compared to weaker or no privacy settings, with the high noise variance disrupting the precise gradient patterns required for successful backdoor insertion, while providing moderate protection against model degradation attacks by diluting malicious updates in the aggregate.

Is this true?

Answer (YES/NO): NO